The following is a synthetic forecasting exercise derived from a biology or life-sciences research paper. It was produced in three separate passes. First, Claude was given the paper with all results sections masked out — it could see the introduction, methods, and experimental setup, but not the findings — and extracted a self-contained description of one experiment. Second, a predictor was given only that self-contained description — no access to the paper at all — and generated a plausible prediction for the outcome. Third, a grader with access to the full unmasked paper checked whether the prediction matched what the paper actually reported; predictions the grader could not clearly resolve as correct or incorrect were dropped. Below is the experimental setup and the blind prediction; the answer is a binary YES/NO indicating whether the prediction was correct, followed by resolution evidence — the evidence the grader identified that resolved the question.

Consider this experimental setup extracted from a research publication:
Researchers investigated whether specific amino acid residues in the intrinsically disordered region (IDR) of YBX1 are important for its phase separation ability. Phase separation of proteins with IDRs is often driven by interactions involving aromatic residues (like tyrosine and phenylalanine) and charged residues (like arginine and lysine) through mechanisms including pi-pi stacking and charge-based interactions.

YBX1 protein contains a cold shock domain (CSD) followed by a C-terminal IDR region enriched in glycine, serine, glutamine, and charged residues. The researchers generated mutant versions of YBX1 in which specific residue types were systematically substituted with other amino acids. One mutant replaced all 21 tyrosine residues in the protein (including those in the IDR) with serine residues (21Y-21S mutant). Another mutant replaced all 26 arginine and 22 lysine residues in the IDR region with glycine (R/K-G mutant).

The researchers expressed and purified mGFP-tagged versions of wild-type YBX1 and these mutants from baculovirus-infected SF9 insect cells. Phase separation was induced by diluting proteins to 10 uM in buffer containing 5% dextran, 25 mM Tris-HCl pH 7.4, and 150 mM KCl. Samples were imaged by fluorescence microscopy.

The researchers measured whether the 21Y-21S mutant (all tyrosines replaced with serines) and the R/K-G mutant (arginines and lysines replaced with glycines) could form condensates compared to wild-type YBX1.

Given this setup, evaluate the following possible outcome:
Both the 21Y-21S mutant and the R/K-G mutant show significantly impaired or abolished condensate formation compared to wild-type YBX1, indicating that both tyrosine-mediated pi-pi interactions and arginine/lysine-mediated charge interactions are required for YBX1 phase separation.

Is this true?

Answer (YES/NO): YES